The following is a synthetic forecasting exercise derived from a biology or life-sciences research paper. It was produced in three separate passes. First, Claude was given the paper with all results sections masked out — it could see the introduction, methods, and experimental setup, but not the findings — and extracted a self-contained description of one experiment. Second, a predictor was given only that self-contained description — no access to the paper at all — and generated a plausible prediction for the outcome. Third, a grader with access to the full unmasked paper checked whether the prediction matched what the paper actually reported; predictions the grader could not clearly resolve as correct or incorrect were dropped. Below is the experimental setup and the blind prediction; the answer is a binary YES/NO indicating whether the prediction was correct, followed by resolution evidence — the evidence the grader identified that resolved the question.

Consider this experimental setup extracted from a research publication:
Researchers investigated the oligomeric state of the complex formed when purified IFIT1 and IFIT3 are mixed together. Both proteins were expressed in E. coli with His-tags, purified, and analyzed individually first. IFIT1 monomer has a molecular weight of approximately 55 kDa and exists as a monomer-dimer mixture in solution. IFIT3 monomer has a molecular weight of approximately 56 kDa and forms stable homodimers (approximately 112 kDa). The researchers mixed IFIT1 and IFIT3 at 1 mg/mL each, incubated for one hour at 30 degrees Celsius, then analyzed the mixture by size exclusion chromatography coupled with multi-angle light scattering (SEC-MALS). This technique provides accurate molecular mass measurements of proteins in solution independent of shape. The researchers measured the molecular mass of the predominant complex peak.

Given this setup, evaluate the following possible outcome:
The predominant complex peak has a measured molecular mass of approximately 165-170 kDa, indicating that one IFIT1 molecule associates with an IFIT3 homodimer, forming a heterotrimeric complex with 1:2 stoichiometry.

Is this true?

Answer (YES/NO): NO